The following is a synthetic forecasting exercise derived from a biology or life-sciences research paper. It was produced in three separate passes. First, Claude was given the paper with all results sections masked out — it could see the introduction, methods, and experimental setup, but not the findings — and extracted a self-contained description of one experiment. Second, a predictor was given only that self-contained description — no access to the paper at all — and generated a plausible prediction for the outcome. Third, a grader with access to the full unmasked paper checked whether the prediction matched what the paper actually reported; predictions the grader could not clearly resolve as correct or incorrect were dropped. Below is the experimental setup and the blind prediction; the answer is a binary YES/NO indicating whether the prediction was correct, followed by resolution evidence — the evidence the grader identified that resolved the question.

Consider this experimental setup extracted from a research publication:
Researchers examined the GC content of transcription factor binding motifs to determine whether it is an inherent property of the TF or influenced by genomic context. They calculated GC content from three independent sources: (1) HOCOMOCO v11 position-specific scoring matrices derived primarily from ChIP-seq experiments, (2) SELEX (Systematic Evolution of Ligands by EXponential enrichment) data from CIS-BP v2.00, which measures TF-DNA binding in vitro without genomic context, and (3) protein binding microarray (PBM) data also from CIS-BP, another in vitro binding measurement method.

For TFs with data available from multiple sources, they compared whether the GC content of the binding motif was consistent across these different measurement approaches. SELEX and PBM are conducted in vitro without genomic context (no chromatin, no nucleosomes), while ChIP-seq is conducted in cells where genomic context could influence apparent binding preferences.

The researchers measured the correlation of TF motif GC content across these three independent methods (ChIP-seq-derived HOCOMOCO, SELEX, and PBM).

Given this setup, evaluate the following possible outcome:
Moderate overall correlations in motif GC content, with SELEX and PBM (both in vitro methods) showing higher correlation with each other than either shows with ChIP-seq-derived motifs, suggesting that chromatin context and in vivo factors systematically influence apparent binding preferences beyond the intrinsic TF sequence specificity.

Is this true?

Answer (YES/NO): NO